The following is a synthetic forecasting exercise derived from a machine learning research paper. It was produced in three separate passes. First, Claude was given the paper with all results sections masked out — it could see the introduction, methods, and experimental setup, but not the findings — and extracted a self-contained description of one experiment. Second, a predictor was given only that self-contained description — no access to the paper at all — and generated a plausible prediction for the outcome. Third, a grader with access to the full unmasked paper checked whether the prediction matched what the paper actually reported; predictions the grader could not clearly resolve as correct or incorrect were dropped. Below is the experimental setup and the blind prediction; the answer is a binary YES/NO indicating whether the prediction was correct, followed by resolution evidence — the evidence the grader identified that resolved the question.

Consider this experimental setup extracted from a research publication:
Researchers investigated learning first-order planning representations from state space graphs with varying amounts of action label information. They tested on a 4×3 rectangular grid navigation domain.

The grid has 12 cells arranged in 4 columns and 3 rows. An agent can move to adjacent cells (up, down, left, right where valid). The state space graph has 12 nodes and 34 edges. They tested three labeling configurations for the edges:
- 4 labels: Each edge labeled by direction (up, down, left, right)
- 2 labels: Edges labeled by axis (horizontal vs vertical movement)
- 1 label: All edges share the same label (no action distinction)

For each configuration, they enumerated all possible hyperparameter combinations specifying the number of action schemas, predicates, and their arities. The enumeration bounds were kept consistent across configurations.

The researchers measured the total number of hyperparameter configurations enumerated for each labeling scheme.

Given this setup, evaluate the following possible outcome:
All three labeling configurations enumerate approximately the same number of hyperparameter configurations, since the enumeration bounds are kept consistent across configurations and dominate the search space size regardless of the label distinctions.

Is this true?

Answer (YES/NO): NO